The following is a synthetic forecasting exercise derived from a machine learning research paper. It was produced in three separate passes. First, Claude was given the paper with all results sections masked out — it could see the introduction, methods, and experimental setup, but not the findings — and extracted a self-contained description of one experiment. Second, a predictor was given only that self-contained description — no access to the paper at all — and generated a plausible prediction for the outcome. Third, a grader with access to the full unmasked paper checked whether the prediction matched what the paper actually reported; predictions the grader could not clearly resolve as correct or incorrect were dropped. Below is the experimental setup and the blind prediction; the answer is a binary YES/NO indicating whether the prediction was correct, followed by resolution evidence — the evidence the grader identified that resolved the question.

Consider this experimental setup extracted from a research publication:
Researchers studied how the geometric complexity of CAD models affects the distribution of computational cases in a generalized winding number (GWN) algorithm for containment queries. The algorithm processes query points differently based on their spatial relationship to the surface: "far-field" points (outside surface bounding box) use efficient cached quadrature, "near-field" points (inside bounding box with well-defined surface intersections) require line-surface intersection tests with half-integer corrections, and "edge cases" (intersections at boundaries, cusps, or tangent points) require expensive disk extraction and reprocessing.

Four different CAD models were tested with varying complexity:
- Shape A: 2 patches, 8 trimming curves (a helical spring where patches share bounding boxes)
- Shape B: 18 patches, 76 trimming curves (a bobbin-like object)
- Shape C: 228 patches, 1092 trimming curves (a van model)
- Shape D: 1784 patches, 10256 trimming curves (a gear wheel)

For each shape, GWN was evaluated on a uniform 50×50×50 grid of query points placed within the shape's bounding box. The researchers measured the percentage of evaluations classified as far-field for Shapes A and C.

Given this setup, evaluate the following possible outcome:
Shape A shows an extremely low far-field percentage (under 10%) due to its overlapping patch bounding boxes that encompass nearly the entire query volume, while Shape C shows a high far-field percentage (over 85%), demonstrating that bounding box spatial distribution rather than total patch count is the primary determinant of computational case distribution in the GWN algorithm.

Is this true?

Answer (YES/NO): NO